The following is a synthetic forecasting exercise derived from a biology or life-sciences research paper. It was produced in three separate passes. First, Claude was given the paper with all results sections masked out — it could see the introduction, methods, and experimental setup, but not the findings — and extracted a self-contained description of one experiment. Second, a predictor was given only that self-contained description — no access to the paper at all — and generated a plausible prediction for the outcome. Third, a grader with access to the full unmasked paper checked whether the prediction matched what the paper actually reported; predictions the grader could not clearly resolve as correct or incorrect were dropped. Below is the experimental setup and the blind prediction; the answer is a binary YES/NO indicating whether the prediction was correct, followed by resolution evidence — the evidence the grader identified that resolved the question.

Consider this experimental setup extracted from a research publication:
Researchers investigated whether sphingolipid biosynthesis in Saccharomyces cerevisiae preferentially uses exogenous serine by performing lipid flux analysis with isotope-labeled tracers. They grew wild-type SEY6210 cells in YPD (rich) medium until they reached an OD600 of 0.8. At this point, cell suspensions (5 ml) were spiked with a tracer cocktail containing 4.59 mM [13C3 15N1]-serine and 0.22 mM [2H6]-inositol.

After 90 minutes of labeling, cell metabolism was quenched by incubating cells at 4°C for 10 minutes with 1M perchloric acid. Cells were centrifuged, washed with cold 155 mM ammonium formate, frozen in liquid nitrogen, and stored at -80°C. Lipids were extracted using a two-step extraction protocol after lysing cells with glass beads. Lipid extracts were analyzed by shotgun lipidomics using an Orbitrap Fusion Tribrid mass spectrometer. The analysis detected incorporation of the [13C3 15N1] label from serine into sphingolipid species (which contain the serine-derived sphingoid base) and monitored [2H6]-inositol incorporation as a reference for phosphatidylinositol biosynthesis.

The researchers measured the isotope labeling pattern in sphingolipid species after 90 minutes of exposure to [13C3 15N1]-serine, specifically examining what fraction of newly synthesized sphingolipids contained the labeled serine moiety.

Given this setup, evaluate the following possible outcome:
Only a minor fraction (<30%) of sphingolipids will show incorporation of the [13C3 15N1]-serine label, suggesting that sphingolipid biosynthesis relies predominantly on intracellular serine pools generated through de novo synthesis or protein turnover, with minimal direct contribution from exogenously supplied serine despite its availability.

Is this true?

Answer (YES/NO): NO